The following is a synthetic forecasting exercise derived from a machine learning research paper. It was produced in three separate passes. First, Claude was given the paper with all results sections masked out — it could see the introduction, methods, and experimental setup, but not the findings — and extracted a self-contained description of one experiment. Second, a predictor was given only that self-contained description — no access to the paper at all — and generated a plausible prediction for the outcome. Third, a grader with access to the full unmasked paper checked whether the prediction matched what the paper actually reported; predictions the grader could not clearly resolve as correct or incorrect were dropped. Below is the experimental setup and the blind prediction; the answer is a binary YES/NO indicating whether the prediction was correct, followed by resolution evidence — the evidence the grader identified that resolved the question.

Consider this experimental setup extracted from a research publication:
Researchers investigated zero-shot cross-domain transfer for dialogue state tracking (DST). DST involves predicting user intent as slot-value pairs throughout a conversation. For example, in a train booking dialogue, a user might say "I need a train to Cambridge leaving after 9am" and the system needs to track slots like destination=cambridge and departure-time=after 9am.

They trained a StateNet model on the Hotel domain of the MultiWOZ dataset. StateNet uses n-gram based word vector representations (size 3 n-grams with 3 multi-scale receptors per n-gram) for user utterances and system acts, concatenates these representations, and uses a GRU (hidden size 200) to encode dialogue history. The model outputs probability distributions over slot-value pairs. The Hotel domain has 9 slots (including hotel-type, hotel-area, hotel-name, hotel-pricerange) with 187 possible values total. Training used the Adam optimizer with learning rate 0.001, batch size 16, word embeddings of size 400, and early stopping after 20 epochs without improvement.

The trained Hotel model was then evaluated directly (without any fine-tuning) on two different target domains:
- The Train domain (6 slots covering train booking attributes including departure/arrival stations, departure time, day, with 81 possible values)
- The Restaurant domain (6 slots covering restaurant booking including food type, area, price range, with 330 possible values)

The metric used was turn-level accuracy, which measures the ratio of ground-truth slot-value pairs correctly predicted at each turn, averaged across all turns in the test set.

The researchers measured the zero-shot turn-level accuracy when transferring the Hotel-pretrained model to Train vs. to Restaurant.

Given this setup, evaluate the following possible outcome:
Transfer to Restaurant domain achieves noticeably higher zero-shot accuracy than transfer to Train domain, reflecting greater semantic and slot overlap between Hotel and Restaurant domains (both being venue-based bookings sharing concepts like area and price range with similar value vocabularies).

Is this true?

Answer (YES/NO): YES